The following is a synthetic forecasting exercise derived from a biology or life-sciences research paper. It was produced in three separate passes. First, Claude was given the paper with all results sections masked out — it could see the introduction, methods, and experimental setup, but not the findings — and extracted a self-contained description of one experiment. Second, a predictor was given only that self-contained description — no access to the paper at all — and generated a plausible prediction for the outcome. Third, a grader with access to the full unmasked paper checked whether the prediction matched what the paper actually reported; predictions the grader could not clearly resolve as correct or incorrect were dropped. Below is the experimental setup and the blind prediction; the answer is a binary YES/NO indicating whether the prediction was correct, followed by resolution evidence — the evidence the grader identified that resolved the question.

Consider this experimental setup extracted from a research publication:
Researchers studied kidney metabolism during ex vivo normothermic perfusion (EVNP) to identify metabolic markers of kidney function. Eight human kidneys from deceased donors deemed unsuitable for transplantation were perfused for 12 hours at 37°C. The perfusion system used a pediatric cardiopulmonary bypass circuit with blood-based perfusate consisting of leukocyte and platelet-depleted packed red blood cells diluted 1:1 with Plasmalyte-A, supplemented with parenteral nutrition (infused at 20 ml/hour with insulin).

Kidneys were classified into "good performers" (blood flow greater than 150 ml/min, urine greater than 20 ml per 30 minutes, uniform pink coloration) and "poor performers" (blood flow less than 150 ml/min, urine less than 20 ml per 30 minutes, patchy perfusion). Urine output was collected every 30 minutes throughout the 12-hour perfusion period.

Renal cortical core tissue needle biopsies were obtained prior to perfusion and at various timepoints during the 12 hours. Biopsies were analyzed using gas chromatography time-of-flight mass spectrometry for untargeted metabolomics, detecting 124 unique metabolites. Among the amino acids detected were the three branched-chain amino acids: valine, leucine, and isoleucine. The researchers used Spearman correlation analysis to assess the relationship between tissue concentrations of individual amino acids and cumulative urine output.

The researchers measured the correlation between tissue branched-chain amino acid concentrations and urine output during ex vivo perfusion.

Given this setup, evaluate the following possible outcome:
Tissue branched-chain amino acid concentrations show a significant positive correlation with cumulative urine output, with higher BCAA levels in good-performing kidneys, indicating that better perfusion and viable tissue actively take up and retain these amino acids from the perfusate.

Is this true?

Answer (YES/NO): NO